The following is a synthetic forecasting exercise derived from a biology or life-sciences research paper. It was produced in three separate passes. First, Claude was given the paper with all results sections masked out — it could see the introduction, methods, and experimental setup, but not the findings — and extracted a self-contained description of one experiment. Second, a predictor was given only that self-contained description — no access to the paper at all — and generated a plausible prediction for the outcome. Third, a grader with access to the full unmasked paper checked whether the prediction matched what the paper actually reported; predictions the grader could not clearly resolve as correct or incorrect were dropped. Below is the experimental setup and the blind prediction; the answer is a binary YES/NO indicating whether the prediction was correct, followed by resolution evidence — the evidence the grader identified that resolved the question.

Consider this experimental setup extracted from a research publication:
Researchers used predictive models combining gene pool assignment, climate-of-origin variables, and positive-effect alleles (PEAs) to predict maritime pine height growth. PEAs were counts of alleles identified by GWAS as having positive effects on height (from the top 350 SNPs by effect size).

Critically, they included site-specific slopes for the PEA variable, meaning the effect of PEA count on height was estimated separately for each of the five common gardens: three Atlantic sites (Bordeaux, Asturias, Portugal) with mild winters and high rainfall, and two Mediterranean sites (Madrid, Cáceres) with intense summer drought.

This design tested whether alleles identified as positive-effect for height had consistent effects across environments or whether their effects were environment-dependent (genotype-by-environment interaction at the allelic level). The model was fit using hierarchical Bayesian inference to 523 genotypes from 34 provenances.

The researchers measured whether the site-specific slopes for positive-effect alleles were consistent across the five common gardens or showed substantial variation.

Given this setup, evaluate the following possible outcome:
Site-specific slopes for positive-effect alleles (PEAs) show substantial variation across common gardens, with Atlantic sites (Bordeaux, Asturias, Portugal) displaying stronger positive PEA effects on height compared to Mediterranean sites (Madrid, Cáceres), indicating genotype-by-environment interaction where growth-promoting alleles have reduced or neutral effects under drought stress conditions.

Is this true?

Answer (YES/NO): NO